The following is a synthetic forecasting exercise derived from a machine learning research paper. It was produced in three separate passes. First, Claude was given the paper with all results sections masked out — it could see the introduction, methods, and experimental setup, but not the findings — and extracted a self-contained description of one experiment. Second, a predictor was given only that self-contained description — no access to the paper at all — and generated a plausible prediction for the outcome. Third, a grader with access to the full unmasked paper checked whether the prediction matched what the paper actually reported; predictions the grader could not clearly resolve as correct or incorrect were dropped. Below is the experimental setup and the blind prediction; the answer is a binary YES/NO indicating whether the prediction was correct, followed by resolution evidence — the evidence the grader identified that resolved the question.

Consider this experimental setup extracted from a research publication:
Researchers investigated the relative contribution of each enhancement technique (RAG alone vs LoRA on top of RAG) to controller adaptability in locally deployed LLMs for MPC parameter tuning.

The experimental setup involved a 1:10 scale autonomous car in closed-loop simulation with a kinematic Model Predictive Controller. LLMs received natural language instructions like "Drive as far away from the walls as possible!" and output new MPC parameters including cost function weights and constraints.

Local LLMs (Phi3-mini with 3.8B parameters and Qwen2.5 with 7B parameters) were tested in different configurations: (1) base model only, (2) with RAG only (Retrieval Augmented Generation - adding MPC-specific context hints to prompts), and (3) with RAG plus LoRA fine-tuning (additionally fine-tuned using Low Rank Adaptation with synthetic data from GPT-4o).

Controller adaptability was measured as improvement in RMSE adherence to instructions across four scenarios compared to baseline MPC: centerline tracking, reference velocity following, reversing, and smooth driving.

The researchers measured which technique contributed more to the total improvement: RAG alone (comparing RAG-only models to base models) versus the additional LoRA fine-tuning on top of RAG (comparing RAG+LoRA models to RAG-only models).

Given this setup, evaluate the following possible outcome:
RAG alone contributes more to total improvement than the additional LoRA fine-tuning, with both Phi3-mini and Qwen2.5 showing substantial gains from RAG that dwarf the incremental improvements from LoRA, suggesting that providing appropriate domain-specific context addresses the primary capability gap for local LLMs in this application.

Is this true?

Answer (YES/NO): YES